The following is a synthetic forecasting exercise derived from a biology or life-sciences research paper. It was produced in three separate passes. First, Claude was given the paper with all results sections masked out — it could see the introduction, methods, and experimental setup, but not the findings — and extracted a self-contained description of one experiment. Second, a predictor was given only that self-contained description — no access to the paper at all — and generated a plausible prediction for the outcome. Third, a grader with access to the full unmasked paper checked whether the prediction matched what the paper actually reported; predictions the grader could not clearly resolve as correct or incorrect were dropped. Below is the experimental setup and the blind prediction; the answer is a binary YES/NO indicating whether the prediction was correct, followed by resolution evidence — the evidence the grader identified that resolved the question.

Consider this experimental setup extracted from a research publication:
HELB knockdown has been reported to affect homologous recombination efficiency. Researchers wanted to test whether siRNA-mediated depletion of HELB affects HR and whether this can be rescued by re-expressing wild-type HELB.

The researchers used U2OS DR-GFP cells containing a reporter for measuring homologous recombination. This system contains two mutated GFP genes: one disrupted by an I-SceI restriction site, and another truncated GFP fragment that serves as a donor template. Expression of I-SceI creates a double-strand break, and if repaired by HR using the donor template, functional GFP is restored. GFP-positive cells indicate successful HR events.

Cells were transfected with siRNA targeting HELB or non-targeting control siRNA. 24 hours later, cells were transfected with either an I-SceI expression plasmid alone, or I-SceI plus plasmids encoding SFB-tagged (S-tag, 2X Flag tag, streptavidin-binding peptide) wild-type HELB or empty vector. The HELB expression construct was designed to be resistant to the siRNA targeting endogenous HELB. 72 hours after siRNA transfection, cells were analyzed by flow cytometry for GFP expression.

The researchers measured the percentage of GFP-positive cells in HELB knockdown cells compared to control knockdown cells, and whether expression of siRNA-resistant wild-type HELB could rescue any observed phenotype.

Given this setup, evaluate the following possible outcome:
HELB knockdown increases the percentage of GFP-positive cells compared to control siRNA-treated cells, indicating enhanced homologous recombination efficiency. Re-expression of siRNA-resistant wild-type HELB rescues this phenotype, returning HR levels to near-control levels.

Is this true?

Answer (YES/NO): YES